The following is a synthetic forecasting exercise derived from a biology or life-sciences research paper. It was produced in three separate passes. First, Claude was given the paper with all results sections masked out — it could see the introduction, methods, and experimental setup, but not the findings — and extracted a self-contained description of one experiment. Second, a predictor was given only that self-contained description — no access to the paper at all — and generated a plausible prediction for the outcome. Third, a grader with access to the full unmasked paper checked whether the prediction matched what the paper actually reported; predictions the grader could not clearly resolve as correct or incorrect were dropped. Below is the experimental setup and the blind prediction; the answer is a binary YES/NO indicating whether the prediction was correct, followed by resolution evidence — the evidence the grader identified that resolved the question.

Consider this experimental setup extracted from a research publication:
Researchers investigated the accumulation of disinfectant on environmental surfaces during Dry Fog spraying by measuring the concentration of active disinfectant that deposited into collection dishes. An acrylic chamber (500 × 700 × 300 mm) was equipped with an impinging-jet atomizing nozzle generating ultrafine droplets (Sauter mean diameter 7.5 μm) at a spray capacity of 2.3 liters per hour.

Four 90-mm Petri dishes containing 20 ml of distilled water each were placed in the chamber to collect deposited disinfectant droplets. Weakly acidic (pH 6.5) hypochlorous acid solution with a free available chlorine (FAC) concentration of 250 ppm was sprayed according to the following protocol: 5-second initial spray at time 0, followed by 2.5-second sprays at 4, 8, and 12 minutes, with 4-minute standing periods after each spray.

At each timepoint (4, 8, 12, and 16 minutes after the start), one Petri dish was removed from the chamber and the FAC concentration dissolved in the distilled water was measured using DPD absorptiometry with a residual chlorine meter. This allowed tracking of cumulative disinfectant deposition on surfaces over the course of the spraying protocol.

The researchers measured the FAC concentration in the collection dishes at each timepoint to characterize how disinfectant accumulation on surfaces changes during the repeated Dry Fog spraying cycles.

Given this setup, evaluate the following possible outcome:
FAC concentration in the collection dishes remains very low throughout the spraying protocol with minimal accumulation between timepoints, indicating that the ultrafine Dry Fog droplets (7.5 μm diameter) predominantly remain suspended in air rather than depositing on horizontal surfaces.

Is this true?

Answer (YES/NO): NO